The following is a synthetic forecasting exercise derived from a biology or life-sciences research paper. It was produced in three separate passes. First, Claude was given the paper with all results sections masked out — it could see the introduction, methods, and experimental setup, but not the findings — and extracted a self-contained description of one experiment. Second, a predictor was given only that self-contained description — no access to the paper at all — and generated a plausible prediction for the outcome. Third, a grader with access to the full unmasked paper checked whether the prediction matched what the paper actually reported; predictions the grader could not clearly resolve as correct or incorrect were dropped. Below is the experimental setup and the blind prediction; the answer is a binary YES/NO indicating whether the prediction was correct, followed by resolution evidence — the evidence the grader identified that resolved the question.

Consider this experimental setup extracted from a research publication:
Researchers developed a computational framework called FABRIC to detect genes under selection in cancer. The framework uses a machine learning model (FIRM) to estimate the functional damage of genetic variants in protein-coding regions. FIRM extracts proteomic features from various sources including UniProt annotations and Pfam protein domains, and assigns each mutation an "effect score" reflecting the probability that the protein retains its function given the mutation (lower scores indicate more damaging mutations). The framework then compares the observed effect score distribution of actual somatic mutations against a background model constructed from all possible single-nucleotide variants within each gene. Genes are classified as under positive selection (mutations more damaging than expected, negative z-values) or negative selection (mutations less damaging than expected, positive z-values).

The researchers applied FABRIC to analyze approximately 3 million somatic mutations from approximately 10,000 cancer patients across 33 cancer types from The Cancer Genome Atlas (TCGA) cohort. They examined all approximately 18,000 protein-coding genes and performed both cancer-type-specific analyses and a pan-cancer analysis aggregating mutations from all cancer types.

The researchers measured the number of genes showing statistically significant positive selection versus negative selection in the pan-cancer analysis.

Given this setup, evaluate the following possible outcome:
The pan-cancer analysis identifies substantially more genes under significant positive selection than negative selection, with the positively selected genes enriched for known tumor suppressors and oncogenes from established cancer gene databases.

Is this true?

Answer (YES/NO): YES